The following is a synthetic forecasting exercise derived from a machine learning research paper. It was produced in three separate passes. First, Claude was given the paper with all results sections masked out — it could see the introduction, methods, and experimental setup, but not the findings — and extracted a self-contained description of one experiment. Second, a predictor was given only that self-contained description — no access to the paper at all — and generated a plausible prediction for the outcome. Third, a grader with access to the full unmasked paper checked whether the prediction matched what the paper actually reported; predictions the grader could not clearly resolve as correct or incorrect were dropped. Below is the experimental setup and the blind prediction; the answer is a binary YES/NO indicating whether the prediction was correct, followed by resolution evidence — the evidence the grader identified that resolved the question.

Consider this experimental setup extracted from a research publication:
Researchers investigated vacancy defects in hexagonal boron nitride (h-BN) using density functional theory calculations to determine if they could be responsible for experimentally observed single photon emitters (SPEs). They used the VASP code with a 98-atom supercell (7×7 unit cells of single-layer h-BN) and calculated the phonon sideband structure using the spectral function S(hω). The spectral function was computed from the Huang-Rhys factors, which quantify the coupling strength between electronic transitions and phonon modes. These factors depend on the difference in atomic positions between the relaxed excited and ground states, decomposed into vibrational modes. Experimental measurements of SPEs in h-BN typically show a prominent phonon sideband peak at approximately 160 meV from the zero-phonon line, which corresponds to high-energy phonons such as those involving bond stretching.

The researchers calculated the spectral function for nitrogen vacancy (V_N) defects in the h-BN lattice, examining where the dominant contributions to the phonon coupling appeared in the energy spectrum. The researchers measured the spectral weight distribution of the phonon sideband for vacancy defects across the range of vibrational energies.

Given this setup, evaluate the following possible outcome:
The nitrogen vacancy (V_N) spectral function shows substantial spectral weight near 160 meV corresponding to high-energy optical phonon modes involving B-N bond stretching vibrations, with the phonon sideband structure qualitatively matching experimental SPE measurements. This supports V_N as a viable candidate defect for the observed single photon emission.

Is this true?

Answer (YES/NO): NO